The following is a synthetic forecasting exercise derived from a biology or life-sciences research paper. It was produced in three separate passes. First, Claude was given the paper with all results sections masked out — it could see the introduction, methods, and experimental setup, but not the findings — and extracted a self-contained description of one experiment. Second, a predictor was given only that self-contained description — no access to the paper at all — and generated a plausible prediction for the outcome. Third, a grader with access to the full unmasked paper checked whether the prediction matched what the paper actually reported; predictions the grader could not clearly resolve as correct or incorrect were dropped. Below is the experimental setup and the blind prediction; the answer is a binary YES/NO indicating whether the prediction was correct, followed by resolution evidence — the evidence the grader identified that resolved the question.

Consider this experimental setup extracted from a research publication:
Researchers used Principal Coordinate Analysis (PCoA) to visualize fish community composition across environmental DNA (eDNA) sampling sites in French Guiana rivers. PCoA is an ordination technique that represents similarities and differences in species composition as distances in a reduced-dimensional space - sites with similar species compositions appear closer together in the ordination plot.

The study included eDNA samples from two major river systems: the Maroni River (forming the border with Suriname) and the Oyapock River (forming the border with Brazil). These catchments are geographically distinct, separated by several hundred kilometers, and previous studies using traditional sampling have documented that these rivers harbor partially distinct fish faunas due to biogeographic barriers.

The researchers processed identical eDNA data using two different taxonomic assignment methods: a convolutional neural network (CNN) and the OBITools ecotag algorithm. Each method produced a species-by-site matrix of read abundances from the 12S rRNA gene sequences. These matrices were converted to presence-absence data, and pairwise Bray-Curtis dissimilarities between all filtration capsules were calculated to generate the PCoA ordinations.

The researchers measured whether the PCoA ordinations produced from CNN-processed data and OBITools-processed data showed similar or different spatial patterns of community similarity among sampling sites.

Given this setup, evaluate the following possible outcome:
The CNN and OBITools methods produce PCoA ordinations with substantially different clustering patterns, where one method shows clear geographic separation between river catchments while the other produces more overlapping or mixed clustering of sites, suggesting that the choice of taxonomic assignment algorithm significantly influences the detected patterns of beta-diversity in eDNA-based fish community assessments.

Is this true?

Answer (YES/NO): NO